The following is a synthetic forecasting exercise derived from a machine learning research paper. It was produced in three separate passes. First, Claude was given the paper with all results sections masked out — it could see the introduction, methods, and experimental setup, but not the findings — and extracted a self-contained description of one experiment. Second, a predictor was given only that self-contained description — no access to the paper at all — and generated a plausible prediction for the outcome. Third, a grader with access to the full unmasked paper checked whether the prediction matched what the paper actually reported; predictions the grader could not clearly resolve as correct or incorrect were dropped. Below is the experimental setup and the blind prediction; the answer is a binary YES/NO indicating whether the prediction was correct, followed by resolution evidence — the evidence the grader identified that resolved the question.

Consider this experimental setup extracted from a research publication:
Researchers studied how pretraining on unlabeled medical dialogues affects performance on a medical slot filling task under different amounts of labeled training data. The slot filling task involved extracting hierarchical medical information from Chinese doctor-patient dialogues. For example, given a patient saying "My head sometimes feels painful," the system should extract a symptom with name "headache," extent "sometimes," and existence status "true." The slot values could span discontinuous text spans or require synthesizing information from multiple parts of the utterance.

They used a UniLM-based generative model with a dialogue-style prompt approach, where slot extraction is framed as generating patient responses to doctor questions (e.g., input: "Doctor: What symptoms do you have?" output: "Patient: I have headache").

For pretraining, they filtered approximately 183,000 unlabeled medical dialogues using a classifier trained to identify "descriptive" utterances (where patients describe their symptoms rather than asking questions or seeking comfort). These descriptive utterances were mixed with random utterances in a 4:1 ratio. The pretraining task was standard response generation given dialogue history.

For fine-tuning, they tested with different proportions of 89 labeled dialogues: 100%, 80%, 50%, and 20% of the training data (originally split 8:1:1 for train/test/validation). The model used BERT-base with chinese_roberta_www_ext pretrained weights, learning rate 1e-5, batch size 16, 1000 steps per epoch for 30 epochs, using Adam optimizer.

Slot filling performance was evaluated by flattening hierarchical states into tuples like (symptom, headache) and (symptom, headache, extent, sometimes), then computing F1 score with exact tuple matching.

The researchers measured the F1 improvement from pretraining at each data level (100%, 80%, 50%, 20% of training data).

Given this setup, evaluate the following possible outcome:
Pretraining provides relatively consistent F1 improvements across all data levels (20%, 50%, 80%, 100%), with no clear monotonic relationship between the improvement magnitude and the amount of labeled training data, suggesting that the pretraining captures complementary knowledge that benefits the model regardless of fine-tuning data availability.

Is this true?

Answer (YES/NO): NO